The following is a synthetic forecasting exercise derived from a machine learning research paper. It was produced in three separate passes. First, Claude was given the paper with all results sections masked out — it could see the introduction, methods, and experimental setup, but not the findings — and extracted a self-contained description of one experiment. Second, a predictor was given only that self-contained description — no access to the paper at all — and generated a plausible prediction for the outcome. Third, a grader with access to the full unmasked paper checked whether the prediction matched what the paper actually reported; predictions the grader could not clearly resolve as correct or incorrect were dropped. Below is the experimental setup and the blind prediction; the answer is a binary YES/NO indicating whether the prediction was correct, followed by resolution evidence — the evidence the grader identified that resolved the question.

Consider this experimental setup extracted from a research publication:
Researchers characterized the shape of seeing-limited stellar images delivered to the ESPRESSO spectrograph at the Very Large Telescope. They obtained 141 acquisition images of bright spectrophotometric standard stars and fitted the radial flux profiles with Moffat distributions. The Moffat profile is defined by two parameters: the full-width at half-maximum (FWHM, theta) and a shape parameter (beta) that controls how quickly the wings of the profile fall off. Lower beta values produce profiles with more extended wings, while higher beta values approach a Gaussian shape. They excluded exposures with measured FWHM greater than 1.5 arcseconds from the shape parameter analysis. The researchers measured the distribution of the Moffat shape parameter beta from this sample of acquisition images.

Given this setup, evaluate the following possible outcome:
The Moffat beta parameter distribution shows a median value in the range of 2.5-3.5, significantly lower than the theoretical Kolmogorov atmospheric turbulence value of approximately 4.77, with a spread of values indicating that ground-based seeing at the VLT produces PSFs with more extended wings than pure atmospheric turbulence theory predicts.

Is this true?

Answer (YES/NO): NO